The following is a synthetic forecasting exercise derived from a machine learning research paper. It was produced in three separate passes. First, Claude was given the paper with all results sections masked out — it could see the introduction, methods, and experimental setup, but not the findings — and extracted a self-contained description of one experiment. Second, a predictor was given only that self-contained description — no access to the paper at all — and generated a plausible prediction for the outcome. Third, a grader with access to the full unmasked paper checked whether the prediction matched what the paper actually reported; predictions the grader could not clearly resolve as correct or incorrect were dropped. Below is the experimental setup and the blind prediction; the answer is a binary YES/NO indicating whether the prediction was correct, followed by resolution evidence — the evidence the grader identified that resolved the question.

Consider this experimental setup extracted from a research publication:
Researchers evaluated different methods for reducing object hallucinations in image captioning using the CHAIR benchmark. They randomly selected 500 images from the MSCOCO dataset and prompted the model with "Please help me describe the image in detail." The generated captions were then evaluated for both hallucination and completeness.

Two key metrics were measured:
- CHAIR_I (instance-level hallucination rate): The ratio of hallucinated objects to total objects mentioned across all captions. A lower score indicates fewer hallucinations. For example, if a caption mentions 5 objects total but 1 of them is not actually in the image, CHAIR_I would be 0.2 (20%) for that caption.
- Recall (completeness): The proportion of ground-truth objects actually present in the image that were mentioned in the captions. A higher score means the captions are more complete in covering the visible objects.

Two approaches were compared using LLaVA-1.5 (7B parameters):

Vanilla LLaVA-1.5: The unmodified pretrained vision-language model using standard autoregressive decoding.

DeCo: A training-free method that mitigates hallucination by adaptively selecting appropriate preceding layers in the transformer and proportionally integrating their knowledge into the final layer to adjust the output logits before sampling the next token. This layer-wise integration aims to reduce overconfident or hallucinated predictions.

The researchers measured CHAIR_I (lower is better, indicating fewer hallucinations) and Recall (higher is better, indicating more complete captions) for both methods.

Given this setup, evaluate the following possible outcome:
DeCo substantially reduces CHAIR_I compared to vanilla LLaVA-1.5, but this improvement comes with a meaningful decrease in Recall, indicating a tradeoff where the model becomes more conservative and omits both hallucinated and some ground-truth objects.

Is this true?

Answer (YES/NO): YES